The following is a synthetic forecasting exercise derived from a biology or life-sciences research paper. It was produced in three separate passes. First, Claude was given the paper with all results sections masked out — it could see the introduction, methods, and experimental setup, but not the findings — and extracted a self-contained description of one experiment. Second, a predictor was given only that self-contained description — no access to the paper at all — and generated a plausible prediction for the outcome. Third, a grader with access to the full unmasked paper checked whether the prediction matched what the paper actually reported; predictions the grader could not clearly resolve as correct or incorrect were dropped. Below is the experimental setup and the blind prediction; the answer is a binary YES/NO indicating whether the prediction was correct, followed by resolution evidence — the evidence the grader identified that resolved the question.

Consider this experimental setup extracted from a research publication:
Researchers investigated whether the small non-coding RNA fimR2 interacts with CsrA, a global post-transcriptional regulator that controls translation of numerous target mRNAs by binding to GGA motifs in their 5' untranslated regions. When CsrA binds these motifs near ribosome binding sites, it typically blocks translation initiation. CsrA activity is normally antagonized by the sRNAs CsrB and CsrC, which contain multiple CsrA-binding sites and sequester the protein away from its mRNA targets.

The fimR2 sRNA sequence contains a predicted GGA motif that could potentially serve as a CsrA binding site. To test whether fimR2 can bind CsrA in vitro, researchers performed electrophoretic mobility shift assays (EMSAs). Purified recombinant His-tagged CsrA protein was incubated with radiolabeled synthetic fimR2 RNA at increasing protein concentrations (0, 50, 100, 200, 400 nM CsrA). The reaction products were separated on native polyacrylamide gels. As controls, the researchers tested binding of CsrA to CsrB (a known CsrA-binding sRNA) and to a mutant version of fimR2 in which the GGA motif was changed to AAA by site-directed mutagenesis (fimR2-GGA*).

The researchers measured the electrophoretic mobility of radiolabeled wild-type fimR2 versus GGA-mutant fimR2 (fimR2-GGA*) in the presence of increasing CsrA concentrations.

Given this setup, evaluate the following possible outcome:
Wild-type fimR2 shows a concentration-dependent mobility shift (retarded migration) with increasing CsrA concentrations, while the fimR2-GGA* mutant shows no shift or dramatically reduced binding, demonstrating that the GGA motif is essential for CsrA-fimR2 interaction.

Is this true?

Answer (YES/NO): YES